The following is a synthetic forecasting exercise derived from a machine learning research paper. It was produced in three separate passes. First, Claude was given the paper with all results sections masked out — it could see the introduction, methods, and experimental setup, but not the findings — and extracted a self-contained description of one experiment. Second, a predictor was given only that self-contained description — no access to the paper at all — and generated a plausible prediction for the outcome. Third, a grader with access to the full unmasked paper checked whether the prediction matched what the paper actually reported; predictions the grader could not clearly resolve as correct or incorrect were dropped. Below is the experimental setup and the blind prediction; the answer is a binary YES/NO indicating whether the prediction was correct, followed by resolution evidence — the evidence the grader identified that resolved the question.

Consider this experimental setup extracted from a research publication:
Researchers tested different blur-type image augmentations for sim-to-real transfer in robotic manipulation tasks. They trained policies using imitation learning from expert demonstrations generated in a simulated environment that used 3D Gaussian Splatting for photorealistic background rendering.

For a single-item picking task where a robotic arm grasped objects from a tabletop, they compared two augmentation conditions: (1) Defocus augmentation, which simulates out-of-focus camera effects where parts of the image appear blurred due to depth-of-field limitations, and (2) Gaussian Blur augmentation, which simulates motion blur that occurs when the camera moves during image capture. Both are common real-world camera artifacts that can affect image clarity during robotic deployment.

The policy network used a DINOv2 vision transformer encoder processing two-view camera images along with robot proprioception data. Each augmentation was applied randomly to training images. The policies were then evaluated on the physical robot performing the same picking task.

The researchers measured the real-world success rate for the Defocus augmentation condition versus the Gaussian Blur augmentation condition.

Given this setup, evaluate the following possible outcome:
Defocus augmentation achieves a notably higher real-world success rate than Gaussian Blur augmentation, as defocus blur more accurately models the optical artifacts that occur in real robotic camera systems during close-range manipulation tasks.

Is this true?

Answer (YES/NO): YES